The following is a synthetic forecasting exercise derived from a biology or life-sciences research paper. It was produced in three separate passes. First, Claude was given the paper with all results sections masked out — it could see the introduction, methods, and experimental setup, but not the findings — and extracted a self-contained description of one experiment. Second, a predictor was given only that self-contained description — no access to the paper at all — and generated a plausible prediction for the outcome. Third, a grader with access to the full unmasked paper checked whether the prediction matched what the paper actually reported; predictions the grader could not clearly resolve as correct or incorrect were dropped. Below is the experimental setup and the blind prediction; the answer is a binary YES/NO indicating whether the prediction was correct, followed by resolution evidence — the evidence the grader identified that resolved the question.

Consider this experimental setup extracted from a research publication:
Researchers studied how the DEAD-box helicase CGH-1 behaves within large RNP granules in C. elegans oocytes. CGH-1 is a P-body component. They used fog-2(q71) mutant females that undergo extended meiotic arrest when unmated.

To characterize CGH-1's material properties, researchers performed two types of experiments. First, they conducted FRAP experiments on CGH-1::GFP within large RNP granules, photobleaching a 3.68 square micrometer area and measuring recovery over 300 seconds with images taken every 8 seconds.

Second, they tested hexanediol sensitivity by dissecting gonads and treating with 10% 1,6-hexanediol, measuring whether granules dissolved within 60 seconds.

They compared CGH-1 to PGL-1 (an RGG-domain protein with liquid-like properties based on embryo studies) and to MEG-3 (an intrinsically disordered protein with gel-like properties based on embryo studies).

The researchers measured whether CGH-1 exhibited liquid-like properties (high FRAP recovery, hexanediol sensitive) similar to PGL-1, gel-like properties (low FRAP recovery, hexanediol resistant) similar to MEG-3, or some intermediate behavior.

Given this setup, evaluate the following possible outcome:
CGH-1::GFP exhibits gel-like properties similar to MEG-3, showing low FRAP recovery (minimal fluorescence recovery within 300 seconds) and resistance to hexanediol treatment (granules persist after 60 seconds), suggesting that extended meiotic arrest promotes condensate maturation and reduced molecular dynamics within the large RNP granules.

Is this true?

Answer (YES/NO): NO